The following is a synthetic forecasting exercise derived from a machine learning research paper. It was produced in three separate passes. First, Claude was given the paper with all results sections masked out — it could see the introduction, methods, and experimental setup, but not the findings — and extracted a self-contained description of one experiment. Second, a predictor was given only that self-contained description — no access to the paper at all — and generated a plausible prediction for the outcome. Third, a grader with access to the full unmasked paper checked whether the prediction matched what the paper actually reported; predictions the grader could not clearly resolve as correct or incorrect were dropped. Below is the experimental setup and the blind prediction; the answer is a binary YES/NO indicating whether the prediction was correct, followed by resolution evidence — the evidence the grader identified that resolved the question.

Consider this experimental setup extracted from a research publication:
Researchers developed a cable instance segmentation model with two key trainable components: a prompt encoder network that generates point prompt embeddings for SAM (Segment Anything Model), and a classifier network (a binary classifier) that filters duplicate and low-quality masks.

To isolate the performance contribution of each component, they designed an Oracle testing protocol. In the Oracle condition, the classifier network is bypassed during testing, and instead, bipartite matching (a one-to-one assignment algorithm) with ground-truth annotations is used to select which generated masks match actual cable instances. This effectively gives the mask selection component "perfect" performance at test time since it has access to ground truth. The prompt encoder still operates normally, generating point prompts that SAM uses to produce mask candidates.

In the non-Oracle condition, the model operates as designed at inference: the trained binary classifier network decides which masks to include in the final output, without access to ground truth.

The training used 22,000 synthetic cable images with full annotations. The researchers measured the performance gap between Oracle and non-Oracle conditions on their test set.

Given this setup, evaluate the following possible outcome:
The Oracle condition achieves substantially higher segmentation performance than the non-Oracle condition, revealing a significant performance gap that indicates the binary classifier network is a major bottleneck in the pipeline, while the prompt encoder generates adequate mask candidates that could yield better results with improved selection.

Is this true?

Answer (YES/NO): NO